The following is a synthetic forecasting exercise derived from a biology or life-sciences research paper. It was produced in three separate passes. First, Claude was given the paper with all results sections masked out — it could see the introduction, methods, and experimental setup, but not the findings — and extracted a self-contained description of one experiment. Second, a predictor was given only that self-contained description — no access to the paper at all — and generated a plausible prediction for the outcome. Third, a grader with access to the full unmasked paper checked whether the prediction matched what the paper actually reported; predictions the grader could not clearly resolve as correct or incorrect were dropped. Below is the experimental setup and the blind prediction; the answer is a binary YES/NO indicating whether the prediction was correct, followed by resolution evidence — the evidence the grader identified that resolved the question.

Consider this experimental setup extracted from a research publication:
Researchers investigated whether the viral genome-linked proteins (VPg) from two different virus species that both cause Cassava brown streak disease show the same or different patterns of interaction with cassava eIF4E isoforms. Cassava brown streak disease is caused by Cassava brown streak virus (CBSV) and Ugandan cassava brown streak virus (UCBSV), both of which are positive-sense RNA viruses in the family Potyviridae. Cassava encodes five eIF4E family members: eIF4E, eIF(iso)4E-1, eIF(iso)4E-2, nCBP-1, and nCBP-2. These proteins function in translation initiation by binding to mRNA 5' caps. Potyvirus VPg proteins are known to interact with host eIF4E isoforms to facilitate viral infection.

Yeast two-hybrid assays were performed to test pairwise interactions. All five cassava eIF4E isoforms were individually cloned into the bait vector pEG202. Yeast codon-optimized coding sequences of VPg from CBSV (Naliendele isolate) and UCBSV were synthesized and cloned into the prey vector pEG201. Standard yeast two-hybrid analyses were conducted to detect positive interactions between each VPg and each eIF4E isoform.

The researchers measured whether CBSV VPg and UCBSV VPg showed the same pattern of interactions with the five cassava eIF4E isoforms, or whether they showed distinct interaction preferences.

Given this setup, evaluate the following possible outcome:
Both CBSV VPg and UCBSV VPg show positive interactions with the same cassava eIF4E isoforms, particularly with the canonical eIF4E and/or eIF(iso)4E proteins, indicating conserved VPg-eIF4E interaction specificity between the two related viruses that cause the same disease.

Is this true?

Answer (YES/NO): NO